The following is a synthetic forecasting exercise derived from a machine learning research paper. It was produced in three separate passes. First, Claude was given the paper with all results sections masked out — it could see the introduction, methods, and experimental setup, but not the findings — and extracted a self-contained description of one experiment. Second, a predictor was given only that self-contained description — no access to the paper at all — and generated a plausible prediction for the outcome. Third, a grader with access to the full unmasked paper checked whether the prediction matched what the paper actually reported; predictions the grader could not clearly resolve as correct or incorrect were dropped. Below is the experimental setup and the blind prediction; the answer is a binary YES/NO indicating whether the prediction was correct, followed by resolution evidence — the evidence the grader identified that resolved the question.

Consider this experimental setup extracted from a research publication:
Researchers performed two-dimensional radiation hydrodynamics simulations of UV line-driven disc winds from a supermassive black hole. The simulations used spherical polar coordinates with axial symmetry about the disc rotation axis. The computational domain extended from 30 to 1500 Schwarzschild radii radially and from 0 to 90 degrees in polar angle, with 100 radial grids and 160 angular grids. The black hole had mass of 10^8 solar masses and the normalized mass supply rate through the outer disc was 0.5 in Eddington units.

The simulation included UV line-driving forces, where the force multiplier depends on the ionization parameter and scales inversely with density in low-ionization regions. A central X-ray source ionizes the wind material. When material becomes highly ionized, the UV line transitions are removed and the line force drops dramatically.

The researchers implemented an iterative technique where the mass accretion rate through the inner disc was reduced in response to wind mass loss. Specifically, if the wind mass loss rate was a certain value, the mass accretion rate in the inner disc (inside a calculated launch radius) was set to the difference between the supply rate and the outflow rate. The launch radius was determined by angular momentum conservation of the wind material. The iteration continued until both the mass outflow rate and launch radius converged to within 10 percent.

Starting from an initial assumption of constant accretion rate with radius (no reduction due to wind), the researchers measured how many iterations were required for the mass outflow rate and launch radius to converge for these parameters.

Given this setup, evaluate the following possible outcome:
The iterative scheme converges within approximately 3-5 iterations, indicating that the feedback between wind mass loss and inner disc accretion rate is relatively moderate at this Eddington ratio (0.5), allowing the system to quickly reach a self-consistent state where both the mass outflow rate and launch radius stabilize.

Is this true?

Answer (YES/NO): NO